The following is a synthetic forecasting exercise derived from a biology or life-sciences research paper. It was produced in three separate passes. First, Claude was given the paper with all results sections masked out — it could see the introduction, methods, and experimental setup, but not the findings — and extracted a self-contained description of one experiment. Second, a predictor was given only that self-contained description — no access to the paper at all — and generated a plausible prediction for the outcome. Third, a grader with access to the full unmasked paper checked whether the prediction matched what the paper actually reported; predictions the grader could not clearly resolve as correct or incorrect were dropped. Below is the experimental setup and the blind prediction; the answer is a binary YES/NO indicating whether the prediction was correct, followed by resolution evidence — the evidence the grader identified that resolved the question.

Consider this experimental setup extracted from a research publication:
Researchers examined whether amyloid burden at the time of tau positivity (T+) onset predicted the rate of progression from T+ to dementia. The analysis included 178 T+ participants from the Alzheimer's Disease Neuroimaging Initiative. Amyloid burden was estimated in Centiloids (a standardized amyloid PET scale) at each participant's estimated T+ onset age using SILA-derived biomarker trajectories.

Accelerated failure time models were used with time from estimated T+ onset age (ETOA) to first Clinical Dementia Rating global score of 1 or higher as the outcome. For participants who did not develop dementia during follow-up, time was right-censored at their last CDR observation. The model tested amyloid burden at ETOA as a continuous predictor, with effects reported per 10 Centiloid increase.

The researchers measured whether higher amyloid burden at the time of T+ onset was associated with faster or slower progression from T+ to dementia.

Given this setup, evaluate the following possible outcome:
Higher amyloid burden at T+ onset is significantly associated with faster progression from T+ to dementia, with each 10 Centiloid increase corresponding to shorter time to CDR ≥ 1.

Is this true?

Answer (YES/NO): YES